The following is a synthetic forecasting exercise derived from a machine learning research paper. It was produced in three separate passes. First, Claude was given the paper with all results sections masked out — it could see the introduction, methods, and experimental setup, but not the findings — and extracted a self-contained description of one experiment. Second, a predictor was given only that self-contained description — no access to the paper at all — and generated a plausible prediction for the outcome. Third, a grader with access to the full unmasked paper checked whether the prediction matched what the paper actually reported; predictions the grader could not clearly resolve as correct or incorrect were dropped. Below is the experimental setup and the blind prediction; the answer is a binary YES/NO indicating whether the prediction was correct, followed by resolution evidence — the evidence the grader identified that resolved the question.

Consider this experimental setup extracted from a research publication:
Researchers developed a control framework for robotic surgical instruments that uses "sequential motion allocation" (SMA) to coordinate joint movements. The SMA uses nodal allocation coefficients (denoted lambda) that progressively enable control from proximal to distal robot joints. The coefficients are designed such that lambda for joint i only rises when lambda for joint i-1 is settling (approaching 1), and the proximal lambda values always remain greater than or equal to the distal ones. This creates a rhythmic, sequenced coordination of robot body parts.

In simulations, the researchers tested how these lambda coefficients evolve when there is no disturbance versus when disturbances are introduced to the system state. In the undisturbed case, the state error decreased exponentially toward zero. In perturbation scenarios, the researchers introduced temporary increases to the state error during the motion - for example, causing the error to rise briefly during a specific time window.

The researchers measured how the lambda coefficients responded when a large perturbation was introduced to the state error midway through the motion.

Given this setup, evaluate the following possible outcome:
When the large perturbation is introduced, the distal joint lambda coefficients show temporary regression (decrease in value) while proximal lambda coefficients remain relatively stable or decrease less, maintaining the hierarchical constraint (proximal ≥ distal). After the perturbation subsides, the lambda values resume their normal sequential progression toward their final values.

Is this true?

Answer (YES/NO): YES